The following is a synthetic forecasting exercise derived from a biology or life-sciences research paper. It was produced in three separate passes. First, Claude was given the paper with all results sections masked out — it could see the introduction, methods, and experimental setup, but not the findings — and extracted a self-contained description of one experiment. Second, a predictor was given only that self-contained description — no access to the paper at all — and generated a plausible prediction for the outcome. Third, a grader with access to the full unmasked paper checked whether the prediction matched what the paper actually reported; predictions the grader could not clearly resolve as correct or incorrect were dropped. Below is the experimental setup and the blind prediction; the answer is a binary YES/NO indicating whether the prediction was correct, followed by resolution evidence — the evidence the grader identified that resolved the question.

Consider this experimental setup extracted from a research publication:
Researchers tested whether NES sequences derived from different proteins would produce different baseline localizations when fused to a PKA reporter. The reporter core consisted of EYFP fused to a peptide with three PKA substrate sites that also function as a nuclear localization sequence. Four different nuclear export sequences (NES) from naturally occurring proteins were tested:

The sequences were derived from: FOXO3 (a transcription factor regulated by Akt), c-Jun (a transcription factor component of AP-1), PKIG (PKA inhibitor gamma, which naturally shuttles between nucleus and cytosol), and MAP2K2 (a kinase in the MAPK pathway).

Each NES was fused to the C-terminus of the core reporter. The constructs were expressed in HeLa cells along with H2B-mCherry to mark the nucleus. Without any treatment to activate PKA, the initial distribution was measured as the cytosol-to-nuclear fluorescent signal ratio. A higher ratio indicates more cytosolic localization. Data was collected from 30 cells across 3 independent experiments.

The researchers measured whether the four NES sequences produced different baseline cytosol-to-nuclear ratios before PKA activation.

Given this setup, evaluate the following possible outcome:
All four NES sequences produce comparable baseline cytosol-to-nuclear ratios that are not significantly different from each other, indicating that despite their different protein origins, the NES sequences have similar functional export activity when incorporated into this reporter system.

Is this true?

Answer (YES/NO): NO